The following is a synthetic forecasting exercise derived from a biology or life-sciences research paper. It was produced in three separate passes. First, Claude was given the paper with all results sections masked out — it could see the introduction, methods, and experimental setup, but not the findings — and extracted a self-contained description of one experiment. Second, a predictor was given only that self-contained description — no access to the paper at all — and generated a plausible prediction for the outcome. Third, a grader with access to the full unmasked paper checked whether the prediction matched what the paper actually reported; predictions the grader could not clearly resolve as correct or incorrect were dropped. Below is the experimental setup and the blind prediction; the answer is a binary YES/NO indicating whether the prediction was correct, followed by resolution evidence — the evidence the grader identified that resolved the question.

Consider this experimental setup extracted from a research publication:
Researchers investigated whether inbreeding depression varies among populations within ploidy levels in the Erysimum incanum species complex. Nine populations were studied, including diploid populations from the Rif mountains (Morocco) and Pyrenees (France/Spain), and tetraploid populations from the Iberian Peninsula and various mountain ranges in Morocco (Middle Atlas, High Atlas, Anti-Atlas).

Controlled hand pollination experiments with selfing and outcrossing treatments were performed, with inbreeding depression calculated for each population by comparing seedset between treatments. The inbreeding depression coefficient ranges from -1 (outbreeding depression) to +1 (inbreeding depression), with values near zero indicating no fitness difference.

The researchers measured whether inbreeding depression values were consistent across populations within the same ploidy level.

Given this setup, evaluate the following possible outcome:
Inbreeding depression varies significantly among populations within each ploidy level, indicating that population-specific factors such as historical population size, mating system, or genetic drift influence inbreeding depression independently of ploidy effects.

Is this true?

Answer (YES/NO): NO